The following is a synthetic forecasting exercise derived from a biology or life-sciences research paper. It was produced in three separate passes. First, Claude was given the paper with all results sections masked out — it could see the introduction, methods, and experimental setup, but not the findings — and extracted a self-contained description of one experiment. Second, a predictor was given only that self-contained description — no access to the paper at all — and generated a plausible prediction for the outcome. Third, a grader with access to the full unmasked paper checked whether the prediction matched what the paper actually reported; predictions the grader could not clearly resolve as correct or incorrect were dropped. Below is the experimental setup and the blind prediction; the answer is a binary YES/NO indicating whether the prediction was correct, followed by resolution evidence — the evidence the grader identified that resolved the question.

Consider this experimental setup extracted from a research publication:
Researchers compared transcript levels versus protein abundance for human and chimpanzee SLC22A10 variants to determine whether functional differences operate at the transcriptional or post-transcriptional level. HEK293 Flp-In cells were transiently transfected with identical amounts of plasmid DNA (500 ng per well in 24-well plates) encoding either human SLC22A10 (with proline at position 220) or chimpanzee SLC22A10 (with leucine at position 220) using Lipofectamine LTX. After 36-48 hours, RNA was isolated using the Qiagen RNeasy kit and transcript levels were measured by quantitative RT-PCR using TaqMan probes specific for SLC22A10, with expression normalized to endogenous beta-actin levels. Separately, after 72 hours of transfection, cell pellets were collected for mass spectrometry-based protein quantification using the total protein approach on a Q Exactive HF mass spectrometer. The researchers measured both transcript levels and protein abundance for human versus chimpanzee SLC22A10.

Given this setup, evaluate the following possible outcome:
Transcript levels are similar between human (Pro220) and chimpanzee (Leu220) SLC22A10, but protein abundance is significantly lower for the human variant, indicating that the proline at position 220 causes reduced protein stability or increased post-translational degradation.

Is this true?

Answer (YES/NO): YES